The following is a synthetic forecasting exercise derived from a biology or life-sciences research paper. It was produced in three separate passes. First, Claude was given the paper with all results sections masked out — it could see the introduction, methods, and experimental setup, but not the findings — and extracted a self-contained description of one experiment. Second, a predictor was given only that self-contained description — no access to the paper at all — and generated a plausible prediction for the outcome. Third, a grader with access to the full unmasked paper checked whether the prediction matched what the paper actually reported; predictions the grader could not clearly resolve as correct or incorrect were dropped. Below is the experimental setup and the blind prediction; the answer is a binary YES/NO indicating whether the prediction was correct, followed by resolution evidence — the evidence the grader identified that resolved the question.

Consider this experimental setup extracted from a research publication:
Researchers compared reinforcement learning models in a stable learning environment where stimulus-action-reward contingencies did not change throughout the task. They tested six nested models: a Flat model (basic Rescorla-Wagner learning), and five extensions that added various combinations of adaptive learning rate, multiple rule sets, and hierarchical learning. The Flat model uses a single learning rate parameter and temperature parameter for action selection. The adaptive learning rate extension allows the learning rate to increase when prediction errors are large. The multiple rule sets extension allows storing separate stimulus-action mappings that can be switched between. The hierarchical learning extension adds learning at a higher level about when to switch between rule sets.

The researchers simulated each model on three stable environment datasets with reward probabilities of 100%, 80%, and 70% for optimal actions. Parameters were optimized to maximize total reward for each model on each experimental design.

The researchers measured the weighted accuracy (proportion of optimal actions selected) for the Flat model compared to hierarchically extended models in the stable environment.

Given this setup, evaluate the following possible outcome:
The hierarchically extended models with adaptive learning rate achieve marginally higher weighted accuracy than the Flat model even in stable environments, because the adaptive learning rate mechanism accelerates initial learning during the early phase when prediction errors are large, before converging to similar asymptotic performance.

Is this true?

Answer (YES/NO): NO